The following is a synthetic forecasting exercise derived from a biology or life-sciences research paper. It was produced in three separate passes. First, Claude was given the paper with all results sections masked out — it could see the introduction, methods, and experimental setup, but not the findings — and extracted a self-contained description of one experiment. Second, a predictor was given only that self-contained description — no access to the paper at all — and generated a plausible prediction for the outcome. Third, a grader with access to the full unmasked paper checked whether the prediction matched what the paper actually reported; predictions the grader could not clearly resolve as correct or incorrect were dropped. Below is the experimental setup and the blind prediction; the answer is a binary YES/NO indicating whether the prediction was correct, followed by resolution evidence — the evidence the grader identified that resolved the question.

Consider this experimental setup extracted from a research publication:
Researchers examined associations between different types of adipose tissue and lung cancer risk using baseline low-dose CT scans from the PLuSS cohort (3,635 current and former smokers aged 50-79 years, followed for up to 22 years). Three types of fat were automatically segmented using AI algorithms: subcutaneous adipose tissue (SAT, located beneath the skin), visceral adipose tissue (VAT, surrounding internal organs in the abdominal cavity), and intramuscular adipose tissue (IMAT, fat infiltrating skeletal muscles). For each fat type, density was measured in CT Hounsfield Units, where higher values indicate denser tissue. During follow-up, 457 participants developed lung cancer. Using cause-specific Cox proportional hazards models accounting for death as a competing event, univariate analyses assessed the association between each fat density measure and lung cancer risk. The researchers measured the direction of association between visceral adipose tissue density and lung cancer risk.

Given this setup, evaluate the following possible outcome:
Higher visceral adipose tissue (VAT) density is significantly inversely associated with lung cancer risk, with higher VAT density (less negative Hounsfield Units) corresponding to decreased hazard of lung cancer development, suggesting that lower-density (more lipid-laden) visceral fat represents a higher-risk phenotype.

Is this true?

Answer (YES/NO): NO